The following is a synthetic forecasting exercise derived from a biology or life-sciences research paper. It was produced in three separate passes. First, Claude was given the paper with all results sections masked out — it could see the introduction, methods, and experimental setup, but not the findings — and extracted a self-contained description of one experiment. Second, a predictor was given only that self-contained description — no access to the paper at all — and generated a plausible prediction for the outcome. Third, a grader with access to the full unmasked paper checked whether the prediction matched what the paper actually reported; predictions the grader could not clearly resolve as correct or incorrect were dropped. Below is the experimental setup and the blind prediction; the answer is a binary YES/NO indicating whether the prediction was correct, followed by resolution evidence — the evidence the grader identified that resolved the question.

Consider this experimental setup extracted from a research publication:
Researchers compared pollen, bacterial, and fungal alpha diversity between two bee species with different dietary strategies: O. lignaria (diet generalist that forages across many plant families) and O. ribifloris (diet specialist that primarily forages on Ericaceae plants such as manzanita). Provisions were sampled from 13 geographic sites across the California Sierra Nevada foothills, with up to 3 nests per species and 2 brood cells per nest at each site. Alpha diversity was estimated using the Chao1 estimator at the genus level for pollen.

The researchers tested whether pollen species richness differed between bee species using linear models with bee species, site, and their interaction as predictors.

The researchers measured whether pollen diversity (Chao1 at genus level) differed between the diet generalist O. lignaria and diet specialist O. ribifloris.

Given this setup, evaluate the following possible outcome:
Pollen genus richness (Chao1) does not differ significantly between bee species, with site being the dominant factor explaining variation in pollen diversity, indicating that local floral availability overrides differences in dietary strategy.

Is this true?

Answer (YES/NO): NO